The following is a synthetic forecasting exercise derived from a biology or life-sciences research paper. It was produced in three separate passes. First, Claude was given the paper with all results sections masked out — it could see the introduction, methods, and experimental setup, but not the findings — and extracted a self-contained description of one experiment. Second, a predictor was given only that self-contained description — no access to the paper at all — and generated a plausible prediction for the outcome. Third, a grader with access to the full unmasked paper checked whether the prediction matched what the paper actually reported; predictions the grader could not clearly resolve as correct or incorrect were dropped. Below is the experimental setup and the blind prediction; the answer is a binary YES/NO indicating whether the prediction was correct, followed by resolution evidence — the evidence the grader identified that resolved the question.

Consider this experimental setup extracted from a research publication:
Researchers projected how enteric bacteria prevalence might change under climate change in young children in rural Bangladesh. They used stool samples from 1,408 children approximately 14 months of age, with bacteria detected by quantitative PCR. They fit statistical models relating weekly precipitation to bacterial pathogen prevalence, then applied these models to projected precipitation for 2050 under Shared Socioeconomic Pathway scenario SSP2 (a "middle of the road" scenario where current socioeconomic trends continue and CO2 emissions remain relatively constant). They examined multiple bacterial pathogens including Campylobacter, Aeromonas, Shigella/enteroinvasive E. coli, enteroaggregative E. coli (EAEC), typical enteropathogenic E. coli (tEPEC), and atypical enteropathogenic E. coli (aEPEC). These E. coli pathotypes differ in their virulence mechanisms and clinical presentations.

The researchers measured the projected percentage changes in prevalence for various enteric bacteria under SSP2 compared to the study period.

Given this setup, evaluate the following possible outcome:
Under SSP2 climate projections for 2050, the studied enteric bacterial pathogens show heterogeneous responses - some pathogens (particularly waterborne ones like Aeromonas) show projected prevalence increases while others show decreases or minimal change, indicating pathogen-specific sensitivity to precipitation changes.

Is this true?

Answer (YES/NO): YES